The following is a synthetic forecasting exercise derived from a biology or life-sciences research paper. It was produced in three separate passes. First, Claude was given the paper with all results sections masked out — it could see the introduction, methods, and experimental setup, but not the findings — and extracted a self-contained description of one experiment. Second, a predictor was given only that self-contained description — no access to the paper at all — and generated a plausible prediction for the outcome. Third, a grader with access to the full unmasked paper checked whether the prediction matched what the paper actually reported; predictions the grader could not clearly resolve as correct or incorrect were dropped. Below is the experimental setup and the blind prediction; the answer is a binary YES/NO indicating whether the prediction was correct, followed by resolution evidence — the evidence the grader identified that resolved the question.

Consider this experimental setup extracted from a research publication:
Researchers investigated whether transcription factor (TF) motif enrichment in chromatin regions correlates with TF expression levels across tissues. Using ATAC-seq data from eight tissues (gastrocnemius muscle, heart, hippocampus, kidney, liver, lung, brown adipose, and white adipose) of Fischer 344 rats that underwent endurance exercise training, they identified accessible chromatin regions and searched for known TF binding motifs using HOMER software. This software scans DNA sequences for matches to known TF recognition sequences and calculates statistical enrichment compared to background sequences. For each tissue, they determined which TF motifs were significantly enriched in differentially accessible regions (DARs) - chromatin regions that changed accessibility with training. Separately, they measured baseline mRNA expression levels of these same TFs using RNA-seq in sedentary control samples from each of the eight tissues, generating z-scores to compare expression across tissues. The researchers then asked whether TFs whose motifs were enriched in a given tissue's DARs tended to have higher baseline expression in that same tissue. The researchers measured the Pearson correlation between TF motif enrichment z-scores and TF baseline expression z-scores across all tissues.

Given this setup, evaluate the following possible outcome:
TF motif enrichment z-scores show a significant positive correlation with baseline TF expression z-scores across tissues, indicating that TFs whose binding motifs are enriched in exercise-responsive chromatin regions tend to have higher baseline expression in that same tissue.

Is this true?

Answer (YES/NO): NO